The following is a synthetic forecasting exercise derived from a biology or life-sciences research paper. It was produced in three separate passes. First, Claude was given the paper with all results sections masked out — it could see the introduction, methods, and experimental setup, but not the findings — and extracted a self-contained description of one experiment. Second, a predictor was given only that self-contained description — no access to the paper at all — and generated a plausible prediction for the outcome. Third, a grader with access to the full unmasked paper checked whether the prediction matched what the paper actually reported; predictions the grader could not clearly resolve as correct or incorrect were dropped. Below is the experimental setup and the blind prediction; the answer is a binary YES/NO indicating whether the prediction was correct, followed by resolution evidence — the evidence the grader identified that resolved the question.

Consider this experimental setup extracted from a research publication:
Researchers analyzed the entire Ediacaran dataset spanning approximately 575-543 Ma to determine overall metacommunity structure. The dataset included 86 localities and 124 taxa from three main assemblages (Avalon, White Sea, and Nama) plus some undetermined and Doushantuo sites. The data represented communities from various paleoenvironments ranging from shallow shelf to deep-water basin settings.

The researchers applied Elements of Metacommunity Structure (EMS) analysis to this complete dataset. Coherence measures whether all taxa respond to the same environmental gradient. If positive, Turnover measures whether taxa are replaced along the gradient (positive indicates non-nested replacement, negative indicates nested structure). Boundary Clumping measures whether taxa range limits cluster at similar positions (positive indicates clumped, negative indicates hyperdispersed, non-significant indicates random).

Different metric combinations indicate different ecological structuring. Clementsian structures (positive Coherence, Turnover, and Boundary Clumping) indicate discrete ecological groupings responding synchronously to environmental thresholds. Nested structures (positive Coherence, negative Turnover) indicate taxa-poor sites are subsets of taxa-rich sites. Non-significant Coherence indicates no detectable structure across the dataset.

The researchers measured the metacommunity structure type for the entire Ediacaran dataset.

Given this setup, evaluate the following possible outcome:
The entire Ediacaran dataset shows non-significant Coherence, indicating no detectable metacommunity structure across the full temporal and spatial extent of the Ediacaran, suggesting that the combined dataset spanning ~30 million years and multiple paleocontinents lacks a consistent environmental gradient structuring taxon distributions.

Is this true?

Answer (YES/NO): NO